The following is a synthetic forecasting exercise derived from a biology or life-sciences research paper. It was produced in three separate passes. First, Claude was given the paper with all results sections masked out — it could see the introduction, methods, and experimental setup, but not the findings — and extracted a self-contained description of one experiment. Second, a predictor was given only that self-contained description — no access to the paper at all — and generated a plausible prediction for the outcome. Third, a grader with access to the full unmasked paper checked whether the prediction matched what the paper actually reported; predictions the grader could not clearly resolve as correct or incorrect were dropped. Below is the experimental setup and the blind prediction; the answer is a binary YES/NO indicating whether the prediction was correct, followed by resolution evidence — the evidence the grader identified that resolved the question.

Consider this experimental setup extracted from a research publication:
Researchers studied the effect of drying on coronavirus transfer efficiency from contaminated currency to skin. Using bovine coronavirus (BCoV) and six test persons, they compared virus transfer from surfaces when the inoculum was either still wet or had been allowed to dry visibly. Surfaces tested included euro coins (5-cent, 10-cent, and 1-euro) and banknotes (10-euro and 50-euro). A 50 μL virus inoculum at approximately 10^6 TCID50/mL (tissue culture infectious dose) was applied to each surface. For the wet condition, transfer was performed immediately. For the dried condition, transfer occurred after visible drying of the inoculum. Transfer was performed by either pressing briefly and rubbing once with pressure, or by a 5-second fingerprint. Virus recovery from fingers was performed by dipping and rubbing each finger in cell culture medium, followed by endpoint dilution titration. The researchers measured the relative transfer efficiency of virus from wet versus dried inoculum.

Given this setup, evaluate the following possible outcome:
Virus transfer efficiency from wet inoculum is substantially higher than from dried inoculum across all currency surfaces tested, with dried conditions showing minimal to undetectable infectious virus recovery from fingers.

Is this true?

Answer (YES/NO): NO